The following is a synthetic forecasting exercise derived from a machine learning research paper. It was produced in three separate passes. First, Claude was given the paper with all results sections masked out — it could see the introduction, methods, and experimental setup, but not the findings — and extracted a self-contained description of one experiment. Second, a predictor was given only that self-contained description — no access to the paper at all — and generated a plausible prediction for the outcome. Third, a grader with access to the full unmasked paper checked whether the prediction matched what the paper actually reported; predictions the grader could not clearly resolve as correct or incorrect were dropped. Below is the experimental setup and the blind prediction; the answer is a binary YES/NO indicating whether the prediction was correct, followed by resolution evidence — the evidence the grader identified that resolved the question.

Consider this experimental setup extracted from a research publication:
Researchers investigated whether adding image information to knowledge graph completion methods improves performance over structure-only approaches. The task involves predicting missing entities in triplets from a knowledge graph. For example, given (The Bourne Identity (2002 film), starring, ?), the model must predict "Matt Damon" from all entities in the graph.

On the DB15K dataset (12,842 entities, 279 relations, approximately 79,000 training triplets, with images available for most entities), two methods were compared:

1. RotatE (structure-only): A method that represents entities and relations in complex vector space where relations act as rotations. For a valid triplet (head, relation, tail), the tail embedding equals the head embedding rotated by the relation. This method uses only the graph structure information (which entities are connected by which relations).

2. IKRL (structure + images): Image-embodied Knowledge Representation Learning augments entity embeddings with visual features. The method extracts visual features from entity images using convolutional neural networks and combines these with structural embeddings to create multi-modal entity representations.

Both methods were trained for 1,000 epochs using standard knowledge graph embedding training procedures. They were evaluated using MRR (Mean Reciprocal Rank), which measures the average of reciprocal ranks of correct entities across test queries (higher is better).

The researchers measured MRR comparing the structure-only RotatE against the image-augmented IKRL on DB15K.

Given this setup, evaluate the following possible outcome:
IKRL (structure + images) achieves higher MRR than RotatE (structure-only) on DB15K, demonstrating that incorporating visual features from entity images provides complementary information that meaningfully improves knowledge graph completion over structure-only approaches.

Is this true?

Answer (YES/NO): NO